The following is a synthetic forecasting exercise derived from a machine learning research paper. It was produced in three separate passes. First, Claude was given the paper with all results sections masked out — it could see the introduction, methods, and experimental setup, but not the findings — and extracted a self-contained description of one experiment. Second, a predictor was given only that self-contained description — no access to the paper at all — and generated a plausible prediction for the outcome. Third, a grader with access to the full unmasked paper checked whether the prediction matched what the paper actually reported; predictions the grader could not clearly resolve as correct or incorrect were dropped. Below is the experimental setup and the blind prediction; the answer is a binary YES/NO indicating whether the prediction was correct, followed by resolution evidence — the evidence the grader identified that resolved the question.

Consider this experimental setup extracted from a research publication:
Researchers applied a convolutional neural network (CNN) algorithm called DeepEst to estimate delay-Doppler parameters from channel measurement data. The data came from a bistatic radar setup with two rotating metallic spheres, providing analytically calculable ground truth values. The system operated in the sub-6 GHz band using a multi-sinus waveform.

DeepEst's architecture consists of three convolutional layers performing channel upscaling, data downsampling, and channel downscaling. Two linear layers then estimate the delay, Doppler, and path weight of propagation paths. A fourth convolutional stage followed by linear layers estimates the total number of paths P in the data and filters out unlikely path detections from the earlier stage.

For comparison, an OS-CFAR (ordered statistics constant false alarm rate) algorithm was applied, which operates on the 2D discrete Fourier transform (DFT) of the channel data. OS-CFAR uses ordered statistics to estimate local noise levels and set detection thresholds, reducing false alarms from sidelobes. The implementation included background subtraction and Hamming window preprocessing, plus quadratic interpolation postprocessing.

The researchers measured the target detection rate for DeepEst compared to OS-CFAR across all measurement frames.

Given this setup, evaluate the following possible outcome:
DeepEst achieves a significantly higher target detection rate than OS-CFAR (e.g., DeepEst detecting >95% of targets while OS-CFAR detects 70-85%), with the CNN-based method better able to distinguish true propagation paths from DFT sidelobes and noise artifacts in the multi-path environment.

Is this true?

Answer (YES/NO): NO